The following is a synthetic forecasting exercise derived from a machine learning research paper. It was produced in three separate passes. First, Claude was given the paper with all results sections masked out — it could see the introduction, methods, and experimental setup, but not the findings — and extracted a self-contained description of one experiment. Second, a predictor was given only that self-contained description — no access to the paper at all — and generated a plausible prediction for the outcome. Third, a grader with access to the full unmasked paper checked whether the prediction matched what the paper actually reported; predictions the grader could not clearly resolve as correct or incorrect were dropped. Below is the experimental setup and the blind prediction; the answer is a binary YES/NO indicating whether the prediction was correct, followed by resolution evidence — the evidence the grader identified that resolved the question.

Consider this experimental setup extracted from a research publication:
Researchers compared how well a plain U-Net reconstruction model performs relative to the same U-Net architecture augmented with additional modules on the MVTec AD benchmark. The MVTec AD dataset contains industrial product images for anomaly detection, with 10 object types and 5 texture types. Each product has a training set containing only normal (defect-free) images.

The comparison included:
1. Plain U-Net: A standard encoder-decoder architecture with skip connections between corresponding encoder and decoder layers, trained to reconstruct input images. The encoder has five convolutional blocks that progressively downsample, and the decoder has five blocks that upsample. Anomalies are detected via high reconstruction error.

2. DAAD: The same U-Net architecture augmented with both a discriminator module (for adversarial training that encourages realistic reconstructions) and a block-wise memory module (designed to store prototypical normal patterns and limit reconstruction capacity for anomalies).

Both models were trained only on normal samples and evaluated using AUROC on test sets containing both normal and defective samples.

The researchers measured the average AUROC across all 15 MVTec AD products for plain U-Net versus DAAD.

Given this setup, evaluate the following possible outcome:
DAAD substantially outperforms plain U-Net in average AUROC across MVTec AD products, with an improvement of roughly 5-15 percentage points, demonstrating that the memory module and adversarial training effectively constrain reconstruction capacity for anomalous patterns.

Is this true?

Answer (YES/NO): YES